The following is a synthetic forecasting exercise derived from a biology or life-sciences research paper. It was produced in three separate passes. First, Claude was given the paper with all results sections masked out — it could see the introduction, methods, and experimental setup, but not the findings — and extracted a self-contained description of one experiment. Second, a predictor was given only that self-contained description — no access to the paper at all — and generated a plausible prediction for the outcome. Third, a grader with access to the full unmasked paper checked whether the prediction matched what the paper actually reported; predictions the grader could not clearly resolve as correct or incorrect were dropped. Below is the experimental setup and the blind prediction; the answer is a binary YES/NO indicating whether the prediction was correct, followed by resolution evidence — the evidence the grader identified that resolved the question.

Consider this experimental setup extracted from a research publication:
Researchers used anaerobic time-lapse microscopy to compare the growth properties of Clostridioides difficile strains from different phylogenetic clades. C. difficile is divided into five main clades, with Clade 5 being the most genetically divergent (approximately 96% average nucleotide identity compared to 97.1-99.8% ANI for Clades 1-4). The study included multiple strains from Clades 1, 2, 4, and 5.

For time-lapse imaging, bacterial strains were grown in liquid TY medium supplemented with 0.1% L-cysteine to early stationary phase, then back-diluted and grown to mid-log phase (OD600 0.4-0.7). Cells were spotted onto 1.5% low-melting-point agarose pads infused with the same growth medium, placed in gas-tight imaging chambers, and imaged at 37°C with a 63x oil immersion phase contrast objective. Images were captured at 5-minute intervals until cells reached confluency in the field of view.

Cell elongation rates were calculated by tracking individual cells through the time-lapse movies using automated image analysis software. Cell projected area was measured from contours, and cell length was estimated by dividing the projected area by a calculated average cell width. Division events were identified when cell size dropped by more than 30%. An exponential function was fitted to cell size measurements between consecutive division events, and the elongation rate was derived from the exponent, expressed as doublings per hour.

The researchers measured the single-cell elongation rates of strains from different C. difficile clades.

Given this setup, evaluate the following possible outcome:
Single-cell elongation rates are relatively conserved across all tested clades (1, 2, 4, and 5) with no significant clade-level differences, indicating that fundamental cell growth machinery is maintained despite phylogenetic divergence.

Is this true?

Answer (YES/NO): NO